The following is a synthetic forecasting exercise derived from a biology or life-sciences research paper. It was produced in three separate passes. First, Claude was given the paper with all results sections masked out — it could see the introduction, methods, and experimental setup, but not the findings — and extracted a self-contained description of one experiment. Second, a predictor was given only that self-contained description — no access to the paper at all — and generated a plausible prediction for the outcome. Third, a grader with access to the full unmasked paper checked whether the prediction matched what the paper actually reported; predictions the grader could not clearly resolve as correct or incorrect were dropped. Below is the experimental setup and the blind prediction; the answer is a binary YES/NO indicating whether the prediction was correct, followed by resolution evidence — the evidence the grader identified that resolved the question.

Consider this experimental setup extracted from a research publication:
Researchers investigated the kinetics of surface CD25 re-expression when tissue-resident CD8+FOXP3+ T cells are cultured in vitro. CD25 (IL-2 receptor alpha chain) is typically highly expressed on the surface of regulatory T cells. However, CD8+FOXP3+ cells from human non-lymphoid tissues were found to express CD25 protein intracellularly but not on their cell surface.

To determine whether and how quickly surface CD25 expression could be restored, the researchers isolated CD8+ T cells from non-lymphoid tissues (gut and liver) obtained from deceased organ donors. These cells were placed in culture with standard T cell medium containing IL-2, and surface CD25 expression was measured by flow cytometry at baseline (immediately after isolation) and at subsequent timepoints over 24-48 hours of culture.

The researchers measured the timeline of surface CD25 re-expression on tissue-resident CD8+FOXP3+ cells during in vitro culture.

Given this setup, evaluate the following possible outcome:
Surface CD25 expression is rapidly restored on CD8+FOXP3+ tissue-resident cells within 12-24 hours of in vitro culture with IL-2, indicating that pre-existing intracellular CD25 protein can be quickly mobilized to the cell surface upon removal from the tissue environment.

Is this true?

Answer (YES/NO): YES